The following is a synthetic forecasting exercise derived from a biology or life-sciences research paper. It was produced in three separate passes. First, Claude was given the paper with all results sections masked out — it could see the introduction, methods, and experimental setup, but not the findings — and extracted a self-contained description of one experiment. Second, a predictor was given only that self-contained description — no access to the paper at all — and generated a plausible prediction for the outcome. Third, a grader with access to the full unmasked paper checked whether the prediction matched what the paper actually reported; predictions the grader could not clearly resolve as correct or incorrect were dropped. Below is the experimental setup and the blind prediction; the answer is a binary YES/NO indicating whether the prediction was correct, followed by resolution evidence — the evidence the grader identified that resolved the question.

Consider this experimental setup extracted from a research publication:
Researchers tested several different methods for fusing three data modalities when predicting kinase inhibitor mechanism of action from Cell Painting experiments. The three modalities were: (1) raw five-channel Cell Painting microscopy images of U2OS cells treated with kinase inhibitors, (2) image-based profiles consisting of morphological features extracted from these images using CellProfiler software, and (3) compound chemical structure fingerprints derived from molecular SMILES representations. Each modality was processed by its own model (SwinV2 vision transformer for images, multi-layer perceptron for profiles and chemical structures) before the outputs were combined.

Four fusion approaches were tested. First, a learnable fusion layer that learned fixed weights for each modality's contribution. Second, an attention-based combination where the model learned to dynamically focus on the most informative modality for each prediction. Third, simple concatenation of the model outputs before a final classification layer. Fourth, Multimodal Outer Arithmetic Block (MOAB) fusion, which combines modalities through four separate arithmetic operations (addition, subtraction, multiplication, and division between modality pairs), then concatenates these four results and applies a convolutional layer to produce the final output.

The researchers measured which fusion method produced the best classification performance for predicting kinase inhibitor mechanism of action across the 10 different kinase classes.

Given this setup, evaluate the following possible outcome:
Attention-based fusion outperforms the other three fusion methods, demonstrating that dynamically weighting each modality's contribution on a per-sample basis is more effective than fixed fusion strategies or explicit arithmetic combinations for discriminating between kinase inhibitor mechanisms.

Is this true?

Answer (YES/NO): NO